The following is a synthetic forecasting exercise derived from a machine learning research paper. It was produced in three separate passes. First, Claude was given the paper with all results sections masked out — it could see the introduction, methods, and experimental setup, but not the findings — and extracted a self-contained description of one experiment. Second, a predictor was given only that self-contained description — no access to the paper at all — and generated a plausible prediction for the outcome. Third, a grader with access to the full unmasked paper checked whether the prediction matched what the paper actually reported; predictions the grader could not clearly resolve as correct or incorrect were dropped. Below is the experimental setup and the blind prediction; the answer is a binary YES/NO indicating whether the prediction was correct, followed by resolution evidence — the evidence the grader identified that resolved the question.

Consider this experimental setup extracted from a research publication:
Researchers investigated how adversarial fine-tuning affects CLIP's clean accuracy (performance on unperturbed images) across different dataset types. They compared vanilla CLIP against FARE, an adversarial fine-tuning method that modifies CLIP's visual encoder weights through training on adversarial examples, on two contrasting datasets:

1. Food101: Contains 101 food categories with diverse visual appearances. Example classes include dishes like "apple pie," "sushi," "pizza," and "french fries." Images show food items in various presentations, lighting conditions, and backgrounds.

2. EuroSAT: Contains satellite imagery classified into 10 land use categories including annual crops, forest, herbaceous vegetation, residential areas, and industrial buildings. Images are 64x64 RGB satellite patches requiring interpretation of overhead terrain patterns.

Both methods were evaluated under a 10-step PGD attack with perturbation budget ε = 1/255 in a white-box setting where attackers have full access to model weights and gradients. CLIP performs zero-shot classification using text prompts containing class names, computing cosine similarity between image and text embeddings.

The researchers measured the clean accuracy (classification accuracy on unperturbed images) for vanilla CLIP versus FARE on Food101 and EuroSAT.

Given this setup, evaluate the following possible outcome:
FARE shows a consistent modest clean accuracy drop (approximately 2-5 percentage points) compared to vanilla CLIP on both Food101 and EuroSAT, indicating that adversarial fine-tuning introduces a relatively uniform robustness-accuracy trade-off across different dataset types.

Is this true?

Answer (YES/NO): NO